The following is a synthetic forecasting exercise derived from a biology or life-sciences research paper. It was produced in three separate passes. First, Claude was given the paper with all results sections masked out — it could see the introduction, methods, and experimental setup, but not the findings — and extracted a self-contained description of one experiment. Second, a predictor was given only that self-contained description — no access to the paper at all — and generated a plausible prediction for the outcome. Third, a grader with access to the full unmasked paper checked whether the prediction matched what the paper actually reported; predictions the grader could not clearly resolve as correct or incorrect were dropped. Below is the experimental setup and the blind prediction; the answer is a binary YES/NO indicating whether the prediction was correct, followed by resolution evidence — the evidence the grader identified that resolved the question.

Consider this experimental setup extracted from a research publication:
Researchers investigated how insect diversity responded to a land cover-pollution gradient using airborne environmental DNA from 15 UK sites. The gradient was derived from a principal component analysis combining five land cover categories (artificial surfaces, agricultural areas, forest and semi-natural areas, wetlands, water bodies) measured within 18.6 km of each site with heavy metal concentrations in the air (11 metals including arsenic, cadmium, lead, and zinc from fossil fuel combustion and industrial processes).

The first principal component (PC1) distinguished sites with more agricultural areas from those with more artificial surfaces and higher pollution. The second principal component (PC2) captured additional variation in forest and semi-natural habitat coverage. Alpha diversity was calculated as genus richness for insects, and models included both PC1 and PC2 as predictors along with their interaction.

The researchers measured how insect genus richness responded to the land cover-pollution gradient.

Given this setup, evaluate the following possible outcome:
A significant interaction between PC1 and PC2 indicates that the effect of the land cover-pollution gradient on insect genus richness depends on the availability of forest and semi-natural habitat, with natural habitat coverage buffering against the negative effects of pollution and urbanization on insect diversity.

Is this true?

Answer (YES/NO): NO